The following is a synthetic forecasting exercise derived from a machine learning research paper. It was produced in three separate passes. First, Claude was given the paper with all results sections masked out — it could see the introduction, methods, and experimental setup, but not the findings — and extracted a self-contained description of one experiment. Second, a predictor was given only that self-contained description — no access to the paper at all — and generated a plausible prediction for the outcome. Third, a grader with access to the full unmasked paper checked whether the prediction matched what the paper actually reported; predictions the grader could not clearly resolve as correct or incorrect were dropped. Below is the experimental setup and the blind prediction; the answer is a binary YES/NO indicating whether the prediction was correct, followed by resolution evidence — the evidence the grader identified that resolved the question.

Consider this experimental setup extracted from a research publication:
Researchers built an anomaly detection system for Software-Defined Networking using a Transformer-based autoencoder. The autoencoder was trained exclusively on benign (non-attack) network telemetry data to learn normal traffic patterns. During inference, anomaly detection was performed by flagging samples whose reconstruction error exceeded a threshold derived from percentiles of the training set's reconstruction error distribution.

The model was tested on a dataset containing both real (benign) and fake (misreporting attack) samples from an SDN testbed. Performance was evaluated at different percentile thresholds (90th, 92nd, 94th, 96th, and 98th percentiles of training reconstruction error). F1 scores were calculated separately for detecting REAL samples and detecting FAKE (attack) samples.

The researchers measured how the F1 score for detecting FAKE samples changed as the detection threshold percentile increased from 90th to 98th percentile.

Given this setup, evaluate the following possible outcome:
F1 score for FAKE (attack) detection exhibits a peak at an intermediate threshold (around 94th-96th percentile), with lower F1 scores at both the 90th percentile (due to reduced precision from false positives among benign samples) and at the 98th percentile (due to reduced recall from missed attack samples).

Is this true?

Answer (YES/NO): NO